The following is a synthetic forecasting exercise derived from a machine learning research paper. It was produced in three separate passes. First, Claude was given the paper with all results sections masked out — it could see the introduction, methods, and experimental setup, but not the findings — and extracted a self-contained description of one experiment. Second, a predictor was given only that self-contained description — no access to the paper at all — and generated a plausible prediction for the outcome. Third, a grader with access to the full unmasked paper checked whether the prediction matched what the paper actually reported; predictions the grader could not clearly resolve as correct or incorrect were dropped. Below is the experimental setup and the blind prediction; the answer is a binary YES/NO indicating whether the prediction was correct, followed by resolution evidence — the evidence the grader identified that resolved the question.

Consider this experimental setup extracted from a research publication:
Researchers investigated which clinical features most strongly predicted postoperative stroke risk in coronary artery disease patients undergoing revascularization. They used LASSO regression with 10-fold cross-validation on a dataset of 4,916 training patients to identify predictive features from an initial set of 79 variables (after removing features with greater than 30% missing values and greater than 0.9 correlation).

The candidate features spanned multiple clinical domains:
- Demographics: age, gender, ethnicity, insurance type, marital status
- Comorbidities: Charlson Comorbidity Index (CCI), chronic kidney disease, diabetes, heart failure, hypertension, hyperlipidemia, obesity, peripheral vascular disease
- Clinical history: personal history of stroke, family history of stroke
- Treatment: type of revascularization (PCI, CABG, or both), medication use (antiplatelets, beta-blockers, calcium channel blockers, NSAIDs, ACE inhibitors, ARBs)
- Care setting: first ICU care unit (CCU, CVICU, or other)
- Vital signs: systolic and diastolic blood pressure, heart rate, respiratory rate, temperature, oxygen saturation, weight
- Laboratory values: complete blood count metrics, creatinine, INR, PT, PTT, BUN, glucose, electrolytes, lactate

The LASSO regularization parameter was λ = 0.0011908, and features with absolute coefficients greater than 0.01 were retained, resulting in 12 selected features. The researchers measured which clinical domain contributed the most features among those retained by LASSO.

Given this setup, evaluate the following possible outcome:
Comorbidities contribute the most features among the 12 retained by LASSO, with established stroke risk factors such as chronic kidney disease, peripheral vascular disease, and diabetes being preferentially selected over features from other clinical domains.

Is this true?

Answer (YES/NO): YES